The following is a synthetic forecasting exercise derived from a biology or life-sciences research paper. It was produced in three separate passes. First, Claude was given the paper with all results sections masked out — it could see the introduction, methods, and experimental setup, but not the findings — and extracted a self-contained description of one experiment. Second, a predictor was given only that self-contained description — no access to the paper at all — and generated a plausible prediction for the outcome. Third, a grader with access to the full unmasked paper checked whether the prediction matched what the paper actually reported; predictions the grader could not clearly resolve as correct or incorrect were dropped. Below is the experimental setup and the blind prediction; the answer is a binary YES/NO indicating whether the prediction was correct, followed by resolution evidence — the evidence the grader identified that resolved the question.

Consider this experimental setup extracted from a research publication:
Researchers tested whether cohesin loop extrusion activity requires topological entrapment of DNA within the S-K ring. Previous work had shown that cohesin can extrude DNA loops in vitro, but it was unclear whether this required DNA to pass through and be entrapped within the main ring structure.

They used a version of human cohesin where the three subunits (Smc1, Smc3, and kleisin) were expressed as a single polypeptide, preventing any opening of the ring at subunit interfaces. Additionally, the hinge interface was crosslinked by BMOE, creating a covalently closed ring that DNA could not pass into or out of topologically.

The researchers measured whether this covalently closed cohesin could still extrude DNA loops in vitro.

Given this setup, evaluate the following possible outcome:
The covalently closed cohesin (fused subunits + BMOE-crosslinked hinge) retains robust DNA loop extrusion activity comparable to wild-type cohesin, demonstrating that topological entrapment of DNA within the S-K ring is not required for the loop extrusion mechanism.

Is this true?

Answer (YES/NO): YES